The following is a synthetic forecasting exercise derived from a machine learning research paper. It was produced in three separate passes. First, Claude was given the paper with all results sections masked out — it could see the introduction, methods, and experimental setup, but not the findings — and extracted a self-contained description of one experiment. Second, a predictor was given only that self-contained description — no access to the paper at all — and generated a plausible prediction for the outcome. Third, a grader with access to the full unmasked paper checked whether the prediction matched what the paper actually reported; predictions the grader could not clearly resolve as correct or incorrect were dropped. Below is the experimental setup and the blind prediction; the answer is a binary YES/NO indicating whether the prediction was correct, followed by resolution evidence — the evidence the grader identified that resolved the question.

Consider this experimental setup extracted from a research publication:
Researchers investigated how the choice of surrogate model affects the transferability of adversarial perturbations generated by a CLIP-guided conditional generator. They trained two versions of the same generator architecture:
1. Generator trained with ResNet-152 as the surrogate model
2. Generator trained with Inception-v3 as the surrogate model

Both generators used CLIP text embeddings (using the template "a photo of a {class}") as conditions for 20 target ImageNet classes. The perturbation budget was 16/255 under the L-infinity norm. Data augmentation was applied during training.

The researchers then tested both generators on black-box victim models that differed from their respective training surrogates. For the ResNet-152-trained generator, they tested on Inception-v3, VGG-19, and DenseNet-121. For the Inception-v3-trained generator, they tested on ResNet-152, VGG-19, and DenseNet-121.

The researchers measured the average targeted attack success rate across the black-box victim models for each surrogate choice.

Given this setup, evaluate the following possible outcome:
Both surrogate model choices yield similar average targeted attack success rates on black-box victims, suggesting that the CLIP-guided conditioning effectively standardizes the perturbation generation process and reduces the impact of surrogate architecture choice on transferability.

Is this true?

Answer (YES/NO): NO